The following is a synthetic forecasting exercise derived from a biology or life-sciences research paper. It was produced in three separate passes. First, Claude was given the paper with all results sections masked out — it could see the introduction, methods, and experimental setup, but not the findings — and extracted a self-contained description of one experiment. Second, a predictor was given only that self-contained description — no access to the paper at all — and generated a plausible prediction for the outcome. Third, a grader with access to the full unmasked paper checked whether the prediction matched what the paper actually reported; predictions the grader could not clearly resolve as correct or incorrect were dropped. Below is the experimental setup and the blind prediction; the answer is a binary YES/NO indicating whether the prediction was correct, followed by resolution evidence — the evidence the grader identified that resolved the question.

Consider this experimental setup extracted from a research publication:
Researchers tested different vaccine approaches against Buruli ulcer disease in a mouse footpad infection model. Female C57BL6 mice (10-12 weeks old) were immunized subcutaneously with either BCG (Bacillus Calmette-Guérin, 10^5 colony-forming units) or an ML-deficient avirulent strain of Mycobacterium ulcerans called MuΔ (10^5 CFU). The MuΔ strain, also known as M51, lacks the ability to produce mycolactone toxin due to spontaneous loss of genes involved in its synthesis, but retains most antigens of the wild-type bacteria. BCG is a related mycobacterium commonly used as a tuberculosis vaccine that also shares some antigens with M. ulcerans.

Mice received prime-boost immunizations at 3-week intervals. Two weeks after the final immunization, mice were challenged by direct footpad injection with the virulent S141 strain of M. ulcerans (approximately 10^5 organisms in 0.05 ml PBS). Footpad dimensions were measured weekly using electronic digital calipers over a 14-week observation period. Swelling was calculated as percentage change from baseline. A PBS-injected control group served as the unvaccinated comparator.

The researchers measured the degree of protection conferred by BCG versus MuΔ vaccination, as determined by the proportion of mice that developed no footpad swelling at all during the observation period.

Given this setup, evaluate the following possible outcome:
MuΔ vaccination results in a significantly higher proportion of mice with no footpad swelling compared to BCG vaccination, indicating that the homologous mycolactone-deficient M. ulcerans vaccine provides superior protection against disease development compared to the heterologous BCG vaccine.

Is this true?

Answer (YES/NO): YES